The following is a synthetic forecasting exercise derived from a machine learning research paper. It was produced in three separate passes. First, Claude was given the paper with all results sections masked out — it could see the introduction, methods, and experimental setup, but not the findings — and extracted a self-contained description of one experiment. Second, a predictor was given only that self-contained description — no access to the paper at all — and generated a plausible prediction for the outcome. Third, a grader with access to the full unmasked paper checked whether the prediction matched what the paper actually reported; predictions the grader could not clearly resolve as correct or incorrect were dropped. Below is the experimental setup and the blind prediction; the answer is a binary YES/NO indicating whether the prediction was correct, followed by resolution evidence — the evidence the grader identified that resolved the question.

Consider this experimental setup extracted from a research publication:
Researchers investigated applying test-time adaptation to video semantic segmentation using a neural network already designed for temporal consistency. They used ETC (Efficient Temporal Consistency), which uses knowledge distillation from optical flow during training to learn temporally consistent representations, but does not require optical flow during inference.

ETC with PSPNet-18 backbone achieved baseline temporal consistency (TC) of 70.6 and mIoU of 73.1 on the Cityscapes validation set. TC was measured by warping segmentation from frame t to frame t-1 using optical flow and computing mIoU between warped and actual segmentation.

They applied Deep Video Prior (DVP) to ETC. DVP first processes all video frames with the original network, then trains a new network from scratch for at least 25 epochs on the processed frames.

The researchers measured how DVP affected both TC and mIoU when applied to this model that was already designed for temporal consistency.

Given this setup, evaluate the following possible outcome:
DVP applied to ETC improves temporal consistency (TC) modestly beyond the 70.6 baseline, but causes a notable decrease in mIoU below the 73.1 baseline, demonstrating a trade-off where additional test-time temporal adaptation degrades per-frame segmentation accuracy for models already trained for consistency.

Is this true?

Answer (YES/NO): NO